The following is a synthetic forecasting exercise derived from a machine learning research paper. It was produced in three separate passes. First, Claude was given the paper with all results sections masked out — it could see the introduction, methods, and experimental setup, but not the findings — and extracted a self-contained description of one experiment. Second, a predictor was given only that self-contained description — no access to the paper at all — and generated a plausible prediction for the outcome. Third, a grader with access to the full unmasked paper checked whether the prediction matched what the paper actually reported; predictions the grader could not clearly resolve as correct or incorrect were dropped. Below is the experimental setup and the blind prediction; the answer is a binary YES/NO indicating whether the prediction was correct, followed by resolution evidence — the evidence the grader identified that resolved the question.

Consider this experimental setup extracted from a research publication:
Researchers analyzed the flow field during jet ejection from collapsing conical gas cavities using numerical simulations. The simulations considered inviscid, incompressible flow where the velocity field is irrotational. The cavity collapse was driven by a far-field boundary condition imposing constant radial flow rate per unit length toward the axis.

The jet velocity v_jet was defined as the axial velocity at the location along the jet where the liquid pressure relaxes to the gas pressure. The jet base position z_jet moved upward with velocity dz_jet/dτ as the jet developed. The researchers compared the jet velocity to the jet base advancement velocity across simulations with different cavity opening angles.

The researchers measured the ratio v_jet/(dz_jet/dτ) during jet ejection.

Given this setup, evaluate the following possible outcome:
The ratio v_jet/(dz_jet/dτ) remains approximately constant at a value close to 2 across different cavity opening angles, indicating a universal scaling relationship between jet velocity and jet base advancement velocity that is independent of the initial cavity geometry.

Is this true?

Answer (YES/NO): YES